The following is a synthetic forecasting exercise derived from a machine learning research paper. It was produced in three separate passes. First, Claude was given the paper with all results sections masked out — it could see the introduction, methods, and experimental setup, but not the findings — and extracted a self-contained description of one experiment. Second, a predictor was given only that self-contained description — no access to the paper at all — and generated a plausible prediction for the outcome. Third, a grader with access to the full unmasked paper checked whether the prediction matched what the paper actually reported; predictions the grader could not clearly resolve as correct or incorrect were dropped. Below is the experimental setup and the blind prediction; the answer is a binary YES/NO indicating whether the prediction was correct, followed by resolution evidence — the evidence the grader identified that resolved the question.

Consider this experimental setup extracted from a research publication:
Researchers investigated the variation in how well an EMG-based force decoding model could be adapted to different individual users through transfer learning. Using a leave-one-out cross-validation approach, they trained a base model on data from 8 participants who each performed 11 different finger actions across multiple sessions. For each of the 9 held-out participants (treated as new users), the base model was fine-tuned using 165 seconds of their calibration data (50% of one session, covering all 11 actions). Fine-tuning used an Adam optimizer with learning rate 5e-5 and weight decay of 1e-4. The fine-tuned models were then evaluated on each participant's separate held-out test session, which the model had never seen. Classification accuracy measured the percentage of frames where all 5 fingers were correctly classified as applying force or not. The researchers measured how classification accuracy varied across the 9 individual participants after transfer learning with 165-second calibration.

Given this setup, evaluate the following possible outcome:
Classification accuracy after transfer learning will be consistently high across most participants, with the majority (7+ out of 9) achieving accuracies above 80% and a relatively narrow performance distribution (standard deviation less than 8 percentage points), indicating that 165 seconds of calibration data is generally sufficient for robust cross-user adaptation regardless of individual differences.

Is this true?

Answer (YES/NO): YES